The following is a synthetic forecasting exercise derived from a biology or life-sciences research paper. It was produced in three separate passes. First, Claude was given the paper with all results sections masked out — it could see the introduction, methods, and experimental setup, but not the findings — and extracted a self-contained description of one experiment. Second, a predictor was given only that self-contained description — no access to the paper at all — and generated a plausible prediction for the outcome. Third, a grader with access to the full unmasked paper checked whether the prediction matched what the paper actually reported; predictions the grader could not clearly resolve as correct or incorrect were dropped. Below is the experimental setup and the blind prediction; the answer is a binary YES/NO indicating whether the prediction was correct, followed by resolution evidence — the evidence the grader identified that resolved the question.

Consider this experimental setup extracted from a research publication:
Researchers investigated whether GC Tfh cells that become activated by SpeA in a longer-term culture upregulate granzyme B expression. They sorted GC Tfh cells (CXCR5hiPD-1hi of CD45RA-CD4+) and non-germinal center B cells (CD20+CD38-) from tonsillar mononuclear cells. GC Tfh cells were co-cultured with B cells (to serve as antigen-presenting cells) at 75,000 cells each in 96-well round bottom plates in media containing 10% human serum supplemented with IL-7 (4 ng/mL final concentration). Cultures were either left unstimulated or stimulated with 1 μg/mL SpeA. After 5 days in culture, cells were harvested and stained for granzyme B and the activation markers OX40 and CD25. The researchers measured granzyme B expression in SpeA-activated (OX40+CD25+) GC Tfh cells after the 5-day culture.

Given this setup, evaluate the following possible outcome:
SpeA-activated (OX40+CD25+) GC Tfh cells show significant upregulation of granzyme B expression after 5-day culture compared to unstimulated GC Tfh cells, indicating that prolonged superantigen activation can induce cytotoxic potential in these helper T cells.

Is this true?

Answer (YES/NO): YES